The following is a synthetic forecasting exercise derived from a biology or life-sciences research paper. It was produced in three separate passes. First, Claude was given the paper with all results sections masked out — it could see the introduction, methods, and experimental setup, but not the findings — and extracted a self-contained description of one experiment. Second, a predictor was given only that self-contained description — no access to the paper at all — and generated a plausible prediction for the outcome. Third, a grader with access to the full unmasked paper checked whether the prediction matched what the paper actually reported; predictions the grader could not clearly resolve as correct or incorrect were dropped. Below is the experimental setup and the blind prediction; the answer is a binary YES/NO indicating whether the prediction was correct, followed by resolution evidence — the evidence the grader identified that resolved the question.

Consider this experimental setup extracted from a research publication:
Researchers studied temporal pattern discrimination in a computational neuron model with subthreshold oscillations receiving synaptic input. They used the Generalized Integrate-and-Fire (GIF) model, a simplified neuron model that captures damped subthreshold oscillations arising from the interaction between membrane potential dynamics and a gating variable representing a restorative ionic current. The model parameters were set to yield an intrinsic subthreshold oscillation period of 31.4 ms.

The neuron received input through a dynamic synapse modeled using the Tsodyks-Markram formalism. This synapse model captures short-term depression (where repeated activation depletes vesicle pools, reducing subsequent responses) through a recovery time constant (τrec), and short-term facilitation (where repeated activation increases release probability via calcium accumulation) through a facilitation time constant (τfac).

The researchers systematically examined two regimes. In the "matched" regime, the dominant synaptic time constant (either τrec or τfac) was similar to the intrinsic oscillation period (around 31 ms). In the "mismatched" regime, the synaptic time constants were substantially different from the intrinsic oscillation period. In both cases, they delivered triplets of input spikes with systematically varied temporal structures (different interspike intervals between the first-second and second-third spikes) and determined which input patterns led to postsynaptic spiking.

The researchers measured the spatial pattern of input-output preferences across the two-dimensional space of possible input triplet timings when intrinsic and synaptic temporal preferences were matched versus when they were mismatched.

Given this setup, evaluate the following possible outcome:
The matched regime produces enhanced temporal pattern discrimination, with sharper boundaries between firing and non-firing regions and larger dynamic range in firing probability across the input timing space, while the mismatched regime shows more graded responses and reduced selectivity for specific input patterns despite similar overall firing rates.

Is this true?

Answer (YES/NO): NO